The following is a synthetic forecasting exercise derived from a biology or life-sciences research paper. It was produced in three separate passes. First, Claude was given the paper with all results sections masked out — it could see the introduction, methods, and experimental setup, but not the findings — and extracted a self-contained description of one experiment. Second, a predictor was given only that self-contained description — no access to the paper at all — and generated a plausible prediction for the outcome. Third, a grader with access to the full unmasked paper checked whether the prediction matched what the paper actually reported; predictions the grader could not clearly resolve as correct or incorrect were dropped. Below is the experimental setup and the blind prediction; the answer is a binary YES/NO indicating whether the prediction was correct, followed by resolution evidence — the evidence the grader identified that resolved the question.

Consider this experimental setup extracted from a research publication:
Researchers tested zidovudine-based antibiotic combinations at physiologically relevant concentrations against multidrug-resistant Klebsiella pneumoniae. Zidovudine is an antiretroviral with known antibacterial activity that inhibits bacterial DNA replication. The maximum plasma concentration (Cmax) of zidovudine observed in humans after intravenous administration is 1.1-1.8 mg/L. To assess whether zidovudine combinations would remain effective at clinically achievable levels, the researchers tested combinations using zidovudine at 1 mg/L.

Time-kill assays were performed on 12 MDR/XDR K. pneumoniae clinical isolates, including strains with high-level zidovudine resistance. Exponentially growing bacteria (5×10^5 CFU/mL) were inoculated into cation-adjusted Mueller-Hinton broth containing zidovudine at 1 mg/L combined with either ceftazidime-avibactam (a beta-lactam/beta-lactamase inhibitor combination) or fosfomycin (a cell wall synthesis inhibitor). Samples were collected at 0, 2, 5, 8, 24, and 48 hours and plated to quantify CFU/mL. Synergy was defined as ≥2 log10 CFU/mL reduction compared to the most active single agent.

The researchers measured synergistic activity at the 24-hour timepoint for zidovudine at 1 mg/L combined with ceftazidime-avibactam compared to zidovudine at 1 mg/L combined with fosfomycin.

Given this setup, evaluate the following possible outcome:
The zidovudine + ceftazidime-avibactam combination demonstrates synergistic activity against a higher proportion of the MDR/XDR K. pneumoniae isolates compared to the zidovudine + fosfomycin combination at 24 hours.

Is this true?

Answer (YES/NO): YES